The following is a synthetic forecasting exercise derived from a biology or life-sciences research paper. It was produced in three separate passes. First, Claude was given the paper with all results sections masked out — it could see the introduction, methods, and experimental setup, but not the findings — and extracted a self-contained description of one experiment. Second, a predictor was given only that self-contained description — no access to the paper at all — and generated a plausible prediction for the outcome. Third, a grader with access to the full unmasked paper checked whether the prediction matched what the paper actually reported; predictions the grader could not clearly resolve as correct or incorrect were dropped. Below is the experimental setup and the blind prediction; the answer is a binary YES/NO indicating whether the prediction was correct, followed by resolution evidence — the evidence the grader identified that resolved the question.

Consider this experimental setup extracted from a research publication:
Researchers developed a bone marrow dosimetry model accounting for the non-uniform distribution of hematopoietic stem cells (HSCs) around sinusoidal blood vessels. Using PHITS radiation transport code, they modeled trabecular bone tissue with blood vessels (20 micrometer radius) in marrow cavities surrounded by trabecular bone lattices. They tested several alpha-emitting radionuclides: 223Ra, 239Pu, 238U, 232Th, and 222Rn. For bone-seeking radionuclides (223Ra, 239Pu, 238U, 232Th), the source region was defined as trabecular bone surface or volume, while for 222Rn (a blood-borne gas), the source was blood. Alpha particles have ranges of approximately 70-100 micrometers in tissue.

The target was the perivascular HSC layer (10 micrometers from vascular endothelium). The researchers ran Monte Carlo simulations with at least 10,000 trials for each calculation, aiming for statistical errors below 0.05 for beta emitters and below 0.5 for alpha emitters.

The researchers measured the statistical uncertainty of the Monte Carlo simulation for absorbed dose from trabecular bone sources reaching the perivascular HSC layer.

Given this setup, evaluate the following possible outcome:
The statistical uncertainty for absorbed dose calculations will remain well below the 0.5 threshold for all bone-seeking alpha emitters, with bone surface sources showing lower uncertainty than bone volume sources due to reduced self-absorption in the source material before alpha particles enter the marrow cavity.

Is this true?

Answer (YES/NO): NO